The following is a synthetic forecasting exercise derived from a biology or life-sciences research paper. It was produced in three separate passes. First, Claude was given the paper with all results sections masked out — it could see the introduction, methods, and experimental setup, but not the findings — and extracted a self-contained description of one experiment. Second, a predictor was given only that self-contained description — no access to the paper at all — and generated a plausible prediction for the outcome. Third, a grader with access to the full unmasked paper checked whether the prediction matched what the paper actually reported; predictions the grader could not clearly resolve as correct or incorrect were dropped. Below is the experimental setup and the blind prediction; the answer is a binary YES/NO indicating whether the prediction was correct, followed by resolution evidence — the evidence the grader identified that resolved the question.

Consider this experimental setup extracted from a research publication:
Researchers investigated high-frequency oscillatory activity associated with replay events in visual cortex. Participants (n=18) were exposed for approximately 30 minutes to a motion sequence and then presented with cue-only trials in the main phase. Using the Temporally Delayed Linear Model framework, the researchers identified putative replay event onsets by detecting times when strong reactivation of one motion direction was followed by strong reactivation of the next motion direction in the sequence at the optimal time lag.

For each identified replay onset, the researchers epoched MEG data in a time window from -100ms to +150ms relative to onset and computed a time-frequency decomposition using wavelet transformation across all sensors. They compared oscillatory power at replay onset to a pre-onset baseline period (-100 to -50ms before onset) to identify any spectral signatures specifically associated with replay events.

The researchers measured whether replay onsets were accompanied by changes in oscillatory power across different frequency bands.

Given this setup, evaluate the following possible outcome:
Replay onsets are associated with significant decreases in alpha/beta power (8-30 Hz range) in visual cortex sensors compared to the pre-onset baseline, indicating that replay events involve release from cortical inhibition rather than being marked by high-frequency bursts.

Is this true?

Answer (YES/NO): NO